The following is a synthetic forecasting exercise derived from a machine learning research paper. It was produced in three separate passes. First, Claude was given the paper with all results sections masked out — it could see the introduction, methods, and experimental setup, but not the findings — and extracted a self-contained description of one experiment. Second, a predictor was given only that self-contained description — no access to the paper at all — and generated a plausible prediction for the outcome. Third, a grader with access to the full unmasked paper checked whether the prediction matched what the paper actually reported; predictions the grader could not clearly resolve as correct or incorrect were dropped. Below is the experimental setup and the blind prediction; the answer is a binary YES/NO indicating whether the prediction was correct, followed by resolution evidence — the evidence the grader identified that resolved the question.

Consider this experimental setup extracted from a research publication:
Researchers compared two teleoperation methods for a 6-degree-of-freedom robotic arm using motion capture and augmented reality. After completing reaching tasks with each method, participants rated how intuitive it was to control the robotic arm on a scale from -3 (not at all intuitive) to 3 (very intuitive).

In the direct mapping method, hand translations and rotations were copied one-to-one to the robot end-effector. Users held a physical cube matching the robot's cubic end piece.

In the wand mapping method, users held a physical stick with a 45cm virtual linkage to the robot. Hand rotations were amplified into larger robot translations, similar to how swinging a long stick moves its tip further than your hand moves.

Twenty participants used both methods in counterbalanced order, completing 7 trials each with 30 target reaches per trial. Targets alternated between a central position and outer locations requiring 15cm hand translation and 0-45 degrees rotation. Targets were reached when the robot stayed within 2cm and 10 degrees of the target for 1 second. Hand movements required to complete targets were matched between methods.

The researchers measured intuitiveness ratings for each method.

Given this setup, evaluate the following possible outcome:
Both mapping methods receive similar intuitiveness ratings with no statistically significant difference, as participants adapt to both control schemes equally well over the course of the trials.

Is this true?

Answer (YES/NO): YES